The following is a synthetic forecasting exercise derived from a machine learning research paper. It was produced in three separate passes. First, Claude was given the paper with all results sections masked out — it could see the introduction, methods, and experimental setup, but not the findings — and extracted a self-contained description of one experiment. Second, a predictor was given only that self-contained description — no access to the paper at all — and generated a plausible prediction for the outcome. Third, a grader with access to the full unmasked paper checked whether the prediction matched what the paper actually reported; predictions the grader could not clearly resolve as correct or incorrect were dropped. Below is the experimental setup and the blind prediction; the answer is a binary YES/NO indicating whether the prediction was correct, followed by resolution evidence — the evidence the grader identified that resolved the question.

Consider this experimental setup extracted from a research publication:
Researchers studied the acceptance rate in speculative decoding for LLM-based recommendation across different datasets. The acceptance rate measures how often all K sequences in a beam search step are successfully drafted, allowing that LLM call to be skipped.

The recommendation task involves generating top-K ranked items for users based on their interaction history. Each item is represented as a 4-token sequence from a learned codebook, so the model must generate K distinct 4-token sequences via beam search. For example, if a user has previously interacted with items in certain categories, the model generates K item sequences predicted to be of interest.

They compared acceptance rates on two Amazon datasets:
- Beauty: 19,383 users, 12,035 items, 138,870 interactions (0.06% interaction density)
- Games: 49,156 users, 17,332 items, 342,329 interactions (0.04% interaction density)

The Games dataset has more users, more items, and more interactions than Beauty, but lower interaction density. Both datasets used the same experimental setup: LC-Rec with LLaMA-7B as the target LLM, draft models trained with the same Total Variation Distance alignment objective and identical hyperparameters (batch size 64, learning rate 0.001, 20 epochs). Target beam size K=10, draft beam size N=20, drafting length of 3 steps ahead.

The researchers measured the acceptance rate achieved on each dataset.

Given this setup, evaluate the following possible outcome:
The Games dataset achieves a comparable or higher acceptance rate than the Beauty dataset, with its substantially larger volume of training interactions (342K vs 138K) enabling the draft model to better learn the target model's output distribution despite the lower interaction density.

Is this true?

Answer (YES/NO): NO